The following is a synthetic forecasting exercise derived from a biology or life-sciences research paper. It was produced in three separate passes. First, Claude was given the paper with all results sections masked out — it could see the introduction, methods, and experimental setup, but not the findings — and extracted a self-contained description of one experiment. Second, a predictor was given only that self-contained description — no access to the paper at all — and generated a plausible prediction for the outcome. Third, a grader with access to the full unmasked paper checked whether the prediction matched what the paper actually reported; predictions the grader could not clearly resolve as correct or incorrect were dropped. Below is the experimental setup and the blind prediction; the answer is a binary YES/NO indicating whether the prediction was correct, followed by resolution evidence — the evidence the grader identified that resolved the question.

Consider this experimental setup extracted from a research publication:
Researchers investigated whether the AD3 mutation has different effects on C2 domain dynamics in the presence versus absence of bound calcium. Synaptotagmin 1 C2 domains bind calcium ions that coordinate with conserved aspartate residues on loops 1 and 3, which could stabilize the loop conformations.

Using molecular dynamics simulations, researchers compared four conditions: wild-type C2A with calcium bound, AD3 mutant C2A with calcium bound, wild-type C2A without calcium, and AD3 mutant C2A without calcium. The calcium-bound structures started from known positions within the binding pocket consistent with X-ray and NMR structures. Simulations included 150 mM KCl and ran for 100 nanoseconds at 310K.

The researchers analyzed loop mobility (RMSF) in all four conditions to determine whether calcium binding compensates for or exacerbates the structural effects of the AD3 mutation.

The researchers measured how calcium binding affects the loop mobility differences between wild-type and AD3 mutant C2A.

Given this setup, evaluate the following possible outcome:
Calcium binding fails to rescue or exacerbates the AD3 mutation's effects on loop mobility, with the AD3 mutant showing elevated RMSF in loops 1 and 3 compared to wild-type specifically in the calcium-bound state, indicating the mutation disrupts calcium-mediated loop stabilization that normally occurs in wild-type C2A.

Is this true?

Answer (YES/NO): NO